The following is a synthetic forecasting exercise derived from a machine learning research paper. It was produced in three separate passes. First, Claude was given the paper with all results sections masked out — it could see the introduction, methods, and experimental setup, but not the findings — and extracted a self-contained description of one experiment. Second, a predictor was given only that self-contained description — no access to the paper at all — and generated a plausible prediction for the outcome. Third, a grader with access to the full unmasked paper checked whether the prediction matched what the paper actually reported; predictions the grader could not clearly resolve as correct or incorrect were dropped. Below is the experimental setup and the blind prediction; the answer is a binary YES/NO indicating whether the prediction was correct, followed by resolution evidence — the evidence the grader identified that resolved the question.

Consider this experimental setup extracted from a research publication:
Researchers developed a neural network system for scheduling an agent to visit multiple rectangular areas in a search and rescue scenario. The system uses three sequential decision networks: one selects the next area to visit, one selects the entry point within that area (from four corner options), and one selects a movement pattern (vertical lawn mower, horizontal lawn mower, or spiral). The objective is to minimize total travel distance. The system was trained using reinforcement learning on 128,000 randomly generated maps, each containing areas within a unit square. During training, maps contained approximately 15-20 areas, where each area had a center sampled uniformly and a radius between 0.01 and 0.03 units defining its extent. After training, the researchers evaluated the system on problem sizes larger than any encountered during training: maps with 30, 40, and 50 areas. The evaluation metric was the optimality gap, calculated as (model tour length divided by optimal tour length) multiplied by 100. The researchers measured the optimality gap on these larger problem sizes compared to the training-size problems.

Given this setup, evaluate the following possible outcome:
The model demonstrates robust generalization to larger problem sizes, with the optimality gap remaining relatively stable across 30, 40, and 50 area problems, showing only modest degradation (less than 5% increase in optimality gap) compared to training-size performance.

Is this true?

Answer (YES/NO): YES